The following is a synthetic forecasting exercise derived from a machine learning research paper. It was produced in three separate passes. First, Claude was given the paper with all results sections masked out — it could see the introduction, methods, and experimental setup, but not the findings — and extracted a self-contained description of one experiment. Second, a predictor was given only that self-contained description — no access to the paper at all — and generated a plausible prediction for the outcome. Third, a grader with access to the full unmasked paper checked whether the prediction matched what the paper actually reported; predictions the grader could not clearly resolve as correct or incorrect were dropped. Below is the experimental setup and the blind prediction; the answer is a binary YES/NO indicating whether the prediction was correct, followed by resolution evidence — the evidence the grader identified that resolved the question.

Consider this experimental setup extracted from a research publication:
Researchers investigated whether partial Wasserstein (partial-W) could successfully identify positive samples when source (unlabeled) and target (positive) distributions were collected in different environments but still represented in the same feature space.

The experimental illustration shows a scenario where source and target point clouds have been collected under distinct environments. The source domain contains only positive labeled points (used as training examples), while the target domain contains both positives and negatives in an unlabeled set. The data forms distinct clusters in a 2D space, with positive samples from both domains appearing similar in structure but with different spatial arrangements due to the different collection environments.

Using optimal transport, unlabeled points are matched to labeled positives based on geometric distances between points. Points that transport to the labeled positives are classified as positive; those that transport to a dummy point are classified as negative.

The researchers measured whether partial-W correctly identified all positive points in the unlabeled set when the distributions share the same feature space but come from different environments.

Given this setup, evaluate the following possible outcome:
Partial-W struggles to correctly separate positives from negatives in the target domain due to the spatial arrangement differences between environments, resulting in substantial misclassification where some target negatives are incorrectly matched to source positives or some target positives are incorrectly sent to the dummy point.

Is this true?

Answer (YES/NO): YES